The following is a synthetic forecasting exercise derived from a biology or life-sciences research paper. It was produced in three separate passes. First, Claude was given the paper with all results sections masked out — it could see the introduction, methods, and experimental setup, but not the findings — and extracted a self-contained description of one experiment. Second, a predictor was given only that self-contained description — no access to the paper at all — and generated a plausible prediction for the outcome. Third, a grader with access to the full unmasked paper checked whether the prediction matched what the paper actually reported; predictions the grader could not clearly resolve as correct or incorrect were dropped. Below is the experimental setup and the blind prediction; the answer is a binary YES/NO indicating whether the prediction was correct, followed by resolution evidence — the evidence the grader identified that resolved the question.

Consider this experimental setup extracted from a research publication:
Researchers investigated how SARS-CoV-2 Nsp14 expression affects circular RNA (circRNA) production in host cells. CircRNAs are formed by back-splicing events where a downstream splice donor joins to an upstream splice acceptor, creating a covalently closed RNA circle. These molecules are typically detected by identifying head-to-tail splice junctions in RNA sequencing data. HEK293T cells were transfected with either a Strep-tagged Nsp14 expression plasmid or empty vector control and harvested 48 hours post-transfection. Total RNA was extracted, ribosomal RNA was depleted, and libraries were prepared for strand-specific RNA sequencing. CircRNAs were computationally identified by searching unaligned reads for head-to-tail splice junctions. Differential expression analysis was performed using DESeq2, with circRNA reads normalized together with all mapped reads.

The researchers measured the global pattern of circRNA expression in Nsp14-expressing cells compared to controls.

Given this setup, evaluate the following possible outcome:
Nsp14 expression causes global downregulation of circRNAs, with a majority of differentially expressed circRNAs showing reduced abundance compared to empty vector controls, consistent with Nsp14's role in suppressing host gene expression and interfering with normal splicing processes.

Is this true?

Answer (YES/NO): NO